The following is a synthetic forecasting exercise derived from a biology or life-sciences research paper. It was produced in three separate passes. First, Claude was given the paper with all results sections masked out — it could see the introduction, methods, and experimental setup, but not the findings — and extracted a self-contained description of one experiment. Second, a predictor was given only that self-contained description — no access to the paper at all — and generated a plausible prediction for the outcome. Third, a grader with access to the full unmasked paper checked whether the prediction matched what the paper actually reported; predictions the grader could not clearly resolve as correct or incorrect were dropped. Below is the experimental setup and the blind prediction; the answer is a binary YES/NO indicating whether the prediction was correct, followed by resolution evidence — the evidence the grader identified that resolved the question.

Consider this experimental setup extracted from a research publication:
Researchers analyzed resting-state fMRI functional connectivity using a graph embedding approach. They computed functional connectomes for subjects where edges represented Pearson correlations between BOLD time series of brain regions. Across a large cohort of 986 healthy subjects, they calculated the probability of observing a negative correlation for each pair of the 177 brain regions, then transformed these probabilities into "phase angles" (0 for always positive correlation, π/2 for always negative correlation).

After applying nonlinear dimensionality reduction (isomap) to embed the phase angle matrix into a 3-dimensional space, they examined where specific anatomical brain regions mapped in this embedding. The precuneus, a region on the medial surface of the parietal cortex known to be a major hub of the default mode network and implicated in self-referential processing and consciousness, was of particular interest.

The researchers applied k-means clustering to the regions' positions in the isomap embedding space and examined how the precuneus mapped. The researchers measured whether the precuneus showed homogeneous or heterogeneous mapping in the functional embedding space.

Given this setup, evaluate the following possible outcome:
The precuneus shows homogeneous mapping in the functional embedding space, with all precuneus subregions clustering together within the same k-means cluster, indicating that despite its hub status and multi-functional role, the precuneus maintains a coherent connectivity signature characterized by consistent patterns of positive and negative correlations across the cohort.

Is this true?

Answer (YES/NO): NO